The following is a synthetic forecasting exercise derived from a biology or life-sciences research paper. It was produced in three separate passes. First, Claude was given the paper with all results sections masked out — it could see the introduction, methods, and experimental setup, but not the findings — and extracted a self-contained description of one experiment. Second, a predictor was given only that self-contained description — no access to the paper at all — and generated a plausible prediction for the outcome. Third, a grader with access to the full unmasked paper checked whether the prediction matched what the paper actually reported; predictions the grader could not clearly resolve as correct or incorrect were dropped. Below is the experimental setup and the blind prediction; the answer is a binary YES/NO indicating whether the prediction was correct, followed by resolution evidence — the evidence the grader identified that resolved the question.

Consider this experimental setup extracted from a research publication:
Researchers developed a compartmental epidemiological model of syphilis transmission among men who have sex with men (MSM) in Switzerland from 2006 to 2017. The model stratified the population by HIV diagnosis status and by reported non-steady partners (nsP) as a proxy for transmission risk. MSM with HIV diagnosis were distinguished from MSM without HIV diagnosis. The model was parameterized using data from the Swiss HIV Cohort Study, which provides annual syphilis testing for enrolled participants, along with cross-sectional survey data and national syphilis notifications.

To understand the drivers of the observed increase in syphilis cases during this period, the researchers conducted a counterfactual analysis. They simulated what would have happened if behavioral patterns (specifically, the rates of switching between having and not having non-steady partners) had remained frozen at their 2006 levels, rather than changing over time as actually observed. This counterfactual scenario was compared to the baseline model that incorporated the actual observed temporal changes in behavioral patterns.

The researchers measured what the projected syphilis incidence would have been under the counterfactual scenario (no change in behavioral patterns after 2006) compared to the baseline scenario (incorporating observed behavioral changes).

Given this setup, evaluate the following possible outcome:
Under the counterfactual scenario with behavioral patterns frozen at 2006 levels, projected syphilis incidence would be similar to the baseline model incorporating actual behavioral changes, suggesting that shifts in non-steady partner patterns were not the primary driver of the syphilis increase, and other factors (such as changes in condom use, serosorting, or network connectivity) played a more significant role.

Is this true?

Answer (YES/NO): NO